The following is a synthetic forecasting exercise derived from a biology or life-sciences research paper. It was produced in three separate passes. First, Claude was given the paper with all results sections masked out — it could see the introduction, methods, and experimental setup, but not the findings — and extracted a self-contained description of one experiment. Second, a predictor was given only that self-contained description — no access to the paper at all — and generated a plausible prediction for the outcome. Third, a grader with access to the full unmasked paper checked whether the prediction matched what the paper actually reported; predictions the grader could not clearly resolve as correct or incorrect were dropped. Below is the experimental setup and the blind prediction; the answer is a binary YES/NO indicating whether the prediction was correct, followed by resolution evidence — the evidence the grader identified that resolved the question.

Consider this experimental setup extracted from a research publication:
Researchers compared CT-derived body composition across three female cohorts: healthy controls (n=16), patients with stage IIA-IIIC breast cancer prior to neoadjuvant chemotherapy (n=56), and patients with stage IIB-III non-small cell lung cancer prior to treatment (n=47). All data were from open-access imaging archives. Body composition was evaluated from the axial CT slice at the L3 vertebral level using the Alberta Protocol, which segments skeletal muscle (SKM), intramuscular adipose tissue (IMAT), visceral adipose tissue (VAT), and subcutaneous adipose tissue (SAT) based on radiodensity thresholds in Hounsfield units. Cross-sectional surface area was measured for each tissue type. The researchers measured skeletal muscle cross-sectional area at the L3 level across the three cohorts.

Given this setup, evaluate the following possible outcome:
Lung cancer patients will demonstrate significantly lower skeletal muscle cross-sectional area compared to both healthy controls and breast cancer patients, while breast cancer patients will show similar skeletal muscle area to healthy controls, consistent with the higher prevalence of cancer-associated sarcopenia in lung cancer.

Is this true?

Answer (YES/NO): NO